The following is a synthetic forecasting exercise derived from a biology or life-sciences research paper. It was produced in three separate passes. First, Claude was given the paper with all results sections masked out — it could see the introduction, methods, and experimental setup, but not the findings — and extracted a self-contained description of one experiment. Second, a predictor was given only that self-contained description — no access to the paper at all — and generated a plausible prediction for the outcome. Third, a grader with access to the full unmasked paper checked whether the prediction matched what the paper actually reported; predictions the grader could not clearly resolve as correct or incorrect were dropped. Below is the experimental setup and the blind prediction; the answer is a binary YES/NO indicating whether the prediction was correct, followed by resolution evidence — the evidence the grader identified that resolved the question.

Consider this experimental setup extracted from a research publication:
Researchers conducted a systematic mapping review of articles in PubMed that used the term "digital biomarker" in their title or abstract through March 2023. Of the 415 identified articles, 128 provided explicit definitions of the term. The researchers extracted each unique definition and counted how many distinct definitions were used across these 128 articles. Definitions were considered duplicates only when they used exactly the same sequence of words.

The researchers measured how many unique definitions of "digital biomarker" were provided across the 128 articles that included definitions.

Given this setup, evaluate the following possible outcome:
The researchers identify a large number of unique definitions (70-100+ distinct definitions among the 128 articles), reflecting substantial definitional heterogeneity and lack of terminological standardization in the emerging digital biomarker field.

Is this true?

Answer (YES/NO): YES